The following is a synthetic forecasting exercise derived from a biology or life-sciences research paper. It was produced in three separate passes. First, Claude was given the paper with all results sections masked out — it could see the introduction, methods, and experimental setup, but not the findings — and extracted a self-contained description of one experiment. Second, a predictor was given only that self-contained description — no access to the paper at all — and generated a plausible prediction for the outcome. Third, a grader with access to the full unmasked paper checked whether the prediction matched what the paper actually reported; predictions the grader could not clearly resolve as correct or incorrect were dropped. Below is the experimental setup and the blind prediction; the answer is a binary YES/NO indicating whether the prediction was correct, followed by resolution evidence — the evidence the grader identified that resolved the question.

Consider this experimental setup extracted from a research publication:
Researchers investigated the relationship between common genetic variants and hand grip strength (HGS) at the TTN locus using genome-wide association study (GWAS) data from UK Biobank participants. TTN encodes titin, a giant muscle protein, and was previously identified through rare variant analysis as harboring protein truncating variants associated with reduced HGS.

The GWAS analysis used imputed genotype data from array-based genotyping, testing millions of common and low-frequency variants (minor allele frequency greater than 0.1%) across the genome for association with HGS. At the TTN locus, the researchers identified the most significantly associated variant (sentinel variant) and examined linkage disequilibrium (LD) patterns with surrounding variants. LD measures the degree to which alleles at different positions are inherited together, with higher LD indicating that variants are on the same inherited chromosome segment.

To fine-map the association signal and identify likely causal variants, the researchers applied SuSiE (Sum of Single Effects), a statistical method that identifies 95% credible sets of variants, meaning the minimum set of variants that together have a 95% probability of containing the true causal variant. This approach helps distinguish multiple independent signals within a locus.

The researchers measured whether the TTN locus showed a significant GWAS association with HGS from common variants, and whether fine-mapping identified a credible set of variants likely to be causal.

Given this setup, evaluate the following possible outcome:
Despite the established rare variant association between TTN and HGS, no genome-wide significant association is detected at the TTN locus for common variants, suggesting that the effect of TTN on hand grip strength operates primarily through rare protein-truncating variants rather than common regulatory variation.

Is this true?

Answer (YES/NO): NO